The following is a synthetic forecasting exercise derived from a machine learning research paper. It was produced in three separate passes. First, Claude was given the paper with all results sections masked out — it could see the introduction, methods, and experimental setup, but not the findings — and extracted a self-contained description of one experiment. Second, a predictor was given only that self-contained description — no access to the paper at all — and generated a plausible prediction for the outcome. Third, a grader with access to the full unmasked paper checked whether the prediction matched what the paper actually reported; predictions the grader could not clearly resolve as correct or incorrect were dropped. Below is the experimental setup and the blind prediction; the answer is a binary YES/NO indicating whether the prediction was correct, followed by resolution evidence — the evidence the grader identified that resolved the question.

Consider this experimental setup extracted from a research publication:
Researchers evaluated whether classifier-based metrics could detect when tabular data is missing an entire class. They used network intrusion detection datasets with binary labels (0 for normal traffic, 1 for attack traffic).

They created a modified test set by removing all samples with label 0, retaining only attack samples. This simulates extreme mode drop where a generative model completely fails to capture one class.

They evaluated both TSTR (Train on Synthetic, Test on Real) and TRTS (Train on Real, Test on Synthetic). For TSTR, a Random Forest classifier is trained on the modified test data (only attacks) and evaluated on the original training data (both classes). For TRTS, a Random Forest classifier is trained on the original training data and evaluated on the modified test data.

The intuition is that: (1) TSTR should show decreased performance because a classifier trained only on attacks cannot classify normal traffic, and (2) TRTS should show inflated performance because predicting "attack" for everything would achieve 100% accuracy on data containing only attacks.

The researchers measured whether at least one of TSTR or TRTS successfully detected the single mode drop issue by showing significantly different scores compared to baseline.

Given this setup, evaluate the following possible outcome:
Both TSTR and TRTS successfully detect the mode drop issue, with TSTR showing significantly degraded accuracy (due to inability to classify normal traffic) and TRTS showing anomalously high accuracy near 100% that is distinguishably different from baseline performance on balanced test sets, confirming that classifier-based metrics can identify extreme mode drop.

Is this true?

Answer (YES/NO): NO